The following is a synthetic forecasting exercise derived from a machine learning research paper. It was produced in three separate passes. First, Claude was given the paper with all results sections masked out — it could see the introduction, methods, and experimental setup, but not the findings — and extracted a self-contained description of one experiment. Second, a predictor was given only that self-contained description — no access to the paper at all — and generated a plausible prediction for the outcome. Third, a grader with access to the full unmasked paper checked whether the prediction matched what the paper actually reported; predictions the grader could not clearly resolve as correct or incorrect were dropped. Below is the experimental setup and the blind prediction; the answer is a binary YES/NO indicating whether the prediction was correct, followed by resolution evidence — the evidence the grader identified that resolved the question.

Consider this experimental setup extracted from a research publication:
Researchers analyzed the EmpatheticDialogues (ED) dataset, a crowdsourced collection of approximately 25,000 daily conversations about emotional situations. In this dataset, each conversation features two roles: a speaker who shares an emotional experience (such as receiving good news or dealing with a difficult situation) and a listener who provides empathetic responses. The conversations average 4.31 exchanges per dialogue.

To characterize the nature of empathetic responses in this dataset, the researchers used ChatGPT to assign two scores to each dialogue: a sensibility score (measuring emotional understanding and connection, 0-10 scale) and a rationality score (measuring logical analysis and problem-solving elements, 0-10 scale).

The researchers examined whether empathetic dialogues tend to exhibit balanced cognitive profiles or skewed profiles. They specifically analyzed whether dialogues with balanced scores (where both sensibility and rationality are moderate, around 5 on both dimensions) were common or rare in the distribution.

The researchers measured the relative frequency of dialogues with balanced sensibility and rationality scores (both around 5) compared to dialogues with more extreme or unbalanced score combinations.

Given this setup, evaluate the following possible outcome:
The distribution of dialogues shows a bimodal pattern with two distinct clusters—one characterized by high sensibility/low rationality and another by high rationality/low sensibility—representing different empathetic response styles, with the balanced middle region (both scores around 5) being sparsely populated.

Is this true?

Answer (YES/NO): NO